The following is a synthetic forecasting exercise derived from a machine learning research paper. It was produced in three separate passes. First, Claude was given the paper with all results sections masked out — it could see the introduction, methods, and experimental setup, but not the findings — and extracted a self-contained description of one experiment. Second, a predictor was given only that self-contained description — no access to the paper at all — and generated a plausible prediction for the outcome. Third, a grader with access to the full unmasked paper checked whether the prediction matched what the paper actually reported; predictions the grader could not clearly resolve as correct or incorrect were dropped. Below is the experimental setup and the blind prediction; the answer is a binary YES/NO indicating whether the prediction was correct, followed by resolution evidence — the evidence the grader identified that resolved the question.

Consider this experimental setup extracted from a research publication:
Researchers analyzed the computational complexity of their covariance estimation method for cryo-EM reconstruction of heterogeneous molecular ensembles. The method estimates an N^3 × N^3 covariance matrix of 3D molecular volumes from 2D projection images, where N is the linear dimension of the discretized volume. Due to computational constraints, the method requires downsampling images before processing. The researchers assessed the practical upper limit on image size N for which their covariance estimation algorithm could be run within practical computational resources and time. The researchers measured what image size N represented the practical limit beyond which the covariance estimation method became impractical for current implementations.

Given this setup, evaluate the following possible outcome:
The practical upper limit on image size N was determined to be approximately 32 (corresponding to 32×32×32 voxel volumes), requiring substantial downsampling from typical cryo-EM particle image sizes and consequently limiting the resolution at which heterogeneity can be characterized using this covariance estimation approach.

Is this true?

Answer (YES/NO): NO